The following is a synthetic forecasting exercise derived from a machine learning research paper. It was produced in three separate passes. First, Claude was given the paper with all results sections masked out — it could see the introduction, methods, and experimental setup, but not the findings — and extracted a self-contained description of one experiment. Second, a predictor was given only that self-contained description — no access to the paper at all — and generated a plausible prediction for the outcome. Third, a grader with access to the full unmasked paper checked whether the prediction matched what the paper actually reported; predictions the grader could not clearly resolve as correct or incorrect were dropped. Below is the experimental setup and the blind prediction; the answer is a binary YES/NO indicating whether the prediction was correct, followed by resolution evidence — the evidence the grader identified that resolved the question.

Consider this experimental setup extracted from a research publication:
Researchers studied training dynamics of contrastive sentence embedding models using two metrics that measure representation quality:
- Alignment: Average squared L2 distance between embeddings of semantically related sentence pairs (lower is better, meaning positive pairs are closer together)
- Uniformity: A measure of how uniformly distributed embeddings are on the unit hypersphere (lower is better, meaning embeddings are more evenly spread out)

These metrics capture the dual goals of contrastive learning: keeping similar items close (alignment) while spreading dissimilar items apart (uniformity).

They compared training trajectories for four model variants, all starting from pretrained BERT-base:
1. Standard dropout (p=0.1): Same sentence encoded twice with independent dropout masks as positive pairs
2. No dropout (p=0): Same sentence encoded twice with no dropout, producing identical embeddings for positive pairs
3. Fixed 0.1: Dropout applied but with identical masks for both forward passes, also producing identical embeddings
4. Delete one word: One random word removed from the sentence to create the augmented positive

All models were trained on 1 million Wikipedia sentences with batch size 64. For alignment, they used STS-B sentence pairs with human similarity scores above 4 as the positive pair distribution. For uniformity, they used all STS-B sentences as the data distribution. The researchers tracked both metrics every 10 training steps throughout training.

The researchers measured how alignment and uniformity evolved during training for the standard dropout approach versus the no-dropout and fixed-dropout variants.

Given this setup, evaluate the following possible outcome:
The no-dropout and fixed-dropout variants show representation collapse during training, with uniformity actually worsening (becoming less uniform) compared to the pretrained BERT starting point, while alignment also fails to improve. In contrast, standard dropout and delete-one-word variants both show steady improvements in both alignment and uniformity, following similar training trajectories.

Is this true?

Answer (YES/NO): NO